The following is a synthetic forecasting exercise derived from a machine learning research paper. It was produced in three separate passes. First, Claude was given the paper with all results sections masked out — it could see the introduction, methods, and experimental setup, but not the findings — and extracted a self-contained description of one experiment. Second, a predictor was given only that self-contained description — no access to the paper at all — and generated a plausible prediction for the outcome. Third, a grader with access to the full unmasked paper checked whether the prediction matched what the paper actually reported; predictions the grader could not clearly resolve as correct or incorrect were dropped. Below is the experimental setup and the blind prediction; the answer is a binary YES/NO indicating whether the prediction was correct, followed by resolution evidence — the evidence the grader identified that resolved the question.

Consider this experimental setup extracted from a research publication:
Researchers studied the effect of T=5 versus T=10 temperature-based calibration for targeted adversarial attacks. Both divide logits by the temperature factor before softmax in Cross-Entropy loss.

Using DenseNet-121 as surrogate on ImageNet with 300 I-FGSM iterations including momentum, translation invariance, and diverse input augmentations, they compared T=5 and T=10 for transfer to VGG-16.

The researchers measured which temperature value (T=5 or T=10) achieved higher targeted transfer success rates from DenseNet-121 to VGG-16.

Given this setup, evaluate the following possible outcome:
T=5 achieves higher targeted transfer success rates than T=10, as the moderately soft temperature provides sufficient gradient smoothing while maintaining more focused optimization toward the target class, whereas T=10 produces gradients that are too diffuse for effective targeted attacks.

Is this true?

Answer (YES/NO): NO